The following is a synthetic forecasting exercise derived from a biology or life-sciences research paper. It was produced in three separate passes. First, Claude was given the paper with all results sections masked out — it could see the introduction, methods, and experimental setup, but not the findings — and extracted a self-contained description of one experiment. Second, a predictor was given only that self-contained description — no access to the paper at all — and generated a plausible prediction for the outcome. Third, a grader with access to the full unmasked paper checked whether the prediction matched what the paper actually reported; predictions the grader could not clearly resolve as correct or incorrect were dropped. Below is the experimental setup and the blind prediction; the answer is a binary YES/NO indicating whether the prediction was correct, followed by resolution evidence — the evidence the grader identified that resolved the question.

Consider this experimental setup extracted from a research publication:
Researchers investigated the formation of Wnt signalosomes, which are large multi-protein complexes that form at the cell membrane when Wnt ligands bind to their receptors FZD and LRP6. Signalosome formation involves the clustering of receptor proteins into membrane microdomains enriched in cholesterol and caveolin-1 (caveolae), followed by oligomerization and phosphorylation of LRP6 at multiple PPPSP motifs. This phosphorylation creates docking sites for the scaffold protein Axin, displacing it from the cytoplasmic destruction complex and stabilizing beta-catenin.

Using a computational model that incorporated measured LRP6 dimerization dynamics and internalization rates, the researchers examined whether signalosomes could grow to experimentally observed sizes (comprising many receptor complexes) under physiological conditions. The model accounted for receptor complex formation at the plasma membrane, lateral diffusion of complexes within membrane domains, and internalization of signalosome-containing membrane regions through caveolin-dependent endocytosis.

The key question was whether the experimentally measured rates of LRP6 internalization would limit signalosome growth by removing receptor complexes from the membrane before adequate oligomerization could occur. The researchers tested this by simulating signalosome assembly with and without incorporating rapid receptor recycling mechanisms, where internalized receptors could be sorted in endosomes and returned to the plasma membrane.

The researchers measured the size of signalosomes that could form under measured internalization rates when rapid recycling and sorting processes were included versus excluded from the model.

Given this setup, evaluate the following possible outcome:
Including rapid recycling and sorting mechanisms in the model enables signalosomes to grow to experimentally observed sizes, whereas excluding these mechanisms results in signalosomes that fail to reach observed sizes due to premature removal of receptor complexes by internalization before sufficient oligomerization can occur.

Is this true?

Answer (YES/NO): YES